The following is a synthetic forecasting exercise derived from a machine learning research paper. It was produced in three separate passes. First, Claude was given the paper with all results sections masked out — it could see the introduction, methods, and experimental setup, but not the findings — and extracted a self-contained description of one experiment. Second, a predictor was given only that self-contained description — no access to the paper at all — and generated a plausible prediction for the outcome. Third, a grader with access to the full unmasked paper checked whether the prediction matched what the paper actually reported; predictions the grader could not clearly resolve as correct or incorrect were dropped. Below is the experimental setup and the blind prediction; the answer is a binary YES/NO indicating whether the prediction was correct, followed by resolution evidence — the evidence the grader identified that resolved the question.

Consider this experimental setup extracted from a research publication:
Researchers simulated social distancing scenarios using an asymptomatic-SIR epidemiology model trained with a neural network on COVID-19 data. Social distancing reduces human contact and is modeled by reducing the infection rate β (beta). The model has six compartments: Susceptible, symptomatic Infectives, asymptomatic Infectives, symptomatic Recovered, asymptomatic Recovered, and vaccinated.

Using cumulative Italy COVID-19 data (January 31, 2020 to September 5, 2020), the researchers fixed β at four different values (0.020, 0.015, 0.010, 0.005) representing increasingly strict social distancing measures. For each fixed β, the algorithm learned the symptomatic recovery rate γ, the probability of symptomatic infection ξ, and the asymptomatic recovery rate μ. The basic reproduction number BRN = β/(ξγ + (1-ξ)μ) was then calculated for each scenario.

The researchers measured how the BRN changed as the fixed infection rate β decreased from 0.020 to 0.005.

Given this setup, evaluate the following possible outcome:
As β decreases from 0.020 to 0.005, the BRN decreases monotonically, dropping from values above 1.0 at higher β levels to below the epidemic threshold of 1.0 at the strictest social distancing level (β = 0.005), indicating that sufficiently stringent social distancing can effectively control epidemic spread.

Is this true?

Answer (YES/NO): NO